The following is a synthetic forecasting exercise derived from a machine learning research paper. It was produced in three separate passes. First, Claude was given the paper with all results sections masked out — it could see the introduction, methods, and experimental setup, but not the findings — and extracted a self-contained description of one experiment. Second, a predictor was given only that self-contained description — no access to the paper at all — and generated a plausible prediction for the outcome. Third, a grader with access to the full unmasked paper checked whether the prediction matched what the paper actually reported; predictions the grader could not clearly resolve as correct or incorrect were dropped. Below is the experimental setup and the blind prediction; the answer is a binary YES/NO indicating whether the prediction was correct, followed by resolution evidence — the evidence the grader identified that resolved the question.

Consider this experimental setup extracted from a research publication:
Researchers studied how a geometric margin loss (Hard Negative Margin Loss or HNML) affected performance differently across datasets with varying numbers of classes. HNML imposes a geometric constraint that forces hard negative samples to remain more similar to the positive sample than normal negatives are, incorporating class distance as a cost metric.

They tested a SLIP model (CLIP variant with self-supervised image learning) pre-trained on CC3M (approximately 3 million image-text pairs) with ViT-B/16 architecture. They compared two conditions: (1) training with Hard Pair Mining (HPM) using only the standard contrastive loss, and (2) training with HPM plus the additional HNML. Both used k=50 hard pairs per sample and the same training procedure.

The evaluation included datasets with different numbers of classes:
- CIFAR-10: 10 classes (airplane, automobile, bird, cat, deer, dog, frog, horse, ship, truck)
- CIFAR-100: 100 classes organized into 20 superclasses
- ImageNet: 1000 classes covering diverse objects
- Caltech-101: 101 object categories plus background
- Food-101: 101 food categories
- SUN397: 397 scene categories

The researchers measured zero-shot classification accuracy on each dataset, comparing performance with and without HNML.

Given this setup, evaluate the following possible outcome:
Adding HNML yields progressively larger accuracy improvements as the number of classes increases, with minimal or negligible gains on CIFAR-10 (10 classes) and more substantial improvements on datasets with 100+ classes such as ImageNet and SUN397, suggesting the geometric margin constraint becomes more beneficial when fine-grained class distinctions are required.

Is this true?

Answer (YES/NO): NO